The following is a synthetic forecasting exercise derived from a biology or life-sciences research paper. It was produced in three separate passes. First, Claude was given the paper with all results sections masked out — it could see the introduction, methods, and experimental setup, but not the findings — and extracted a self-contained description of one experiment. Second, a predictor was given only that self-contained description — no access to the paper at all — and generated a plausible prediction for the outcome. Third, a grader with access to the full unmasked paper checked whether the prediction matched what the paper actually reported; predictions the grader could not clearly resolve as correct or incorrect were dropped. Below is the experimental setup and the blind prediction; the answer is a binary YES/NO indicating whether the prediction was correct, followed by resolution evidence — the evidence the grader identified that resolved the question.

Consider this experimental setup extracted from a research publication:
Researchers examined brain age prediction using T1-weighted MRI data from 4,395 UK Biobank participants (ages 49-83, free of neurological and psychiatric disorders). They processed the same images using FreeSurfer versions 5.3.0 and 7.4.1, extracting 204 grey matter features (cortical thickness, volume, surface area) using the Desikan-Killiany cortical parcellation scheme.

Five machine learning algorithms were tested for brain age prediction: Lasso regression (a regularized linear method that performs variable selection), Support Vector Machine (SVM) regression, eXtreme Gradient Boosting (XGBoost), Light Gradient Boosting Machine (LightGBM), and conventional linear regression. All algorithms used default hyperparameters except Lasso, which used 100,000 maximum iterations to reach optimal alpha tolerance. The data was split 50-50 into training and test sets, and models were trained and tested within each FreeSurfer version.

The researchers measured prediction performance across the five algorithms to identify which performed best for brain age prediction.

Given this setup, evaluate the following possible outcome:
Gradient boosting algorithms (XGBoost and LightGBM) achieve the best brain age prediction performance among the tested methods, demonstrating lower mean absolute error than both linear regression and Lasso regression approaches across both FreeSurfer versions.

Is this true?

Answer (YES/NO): NO